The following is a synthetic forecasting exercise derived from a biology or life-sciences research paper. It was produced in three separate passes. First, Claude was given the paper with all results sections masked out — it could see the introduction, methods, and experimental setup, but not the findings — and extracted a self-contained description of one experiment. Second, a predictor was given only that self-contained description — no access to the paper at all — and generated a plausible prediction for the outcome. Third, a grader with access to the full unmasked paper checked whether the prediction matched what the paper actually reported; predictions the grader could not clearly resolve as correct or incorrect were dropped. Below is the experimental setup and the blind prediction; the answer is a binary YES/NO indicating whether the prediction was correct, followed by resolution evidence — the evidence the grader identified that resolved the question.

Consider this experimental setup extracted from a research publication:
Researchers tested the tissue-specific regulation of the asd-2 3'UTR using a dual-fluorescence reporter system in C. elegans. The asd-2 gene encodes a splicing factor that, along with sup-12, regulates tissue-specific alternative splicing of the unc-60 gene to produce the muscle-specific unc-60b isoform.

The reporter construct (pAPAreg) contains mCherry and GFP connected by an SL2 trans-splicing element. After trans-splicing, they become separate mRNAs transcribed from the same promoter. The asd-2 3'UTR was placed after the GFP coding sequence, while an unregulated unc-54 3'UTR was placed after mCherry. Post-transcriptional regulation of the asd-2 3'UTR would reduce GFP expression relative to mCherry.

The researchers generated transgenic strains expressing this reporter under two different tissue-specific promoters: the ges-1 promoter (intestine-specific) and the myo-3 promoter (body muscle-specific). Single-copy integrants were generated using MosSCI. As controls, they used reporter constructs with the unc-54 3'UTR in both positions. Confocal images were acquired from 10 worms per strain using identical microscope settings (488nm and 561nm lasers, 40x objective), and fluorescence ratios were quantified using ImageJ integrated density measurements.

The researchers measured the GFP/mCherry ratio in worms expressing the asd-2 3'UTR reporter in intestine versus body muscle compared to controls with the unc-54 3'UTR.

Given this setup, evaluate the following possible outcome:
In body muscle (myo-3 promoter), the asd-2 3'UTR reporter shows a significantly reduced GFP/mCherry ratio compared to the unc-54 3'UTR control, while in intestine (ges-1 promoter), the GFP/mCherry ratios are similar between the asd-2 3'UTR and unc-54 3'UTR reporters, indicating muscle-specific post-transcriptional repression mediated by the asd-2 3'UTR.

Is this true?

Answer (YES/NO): NO